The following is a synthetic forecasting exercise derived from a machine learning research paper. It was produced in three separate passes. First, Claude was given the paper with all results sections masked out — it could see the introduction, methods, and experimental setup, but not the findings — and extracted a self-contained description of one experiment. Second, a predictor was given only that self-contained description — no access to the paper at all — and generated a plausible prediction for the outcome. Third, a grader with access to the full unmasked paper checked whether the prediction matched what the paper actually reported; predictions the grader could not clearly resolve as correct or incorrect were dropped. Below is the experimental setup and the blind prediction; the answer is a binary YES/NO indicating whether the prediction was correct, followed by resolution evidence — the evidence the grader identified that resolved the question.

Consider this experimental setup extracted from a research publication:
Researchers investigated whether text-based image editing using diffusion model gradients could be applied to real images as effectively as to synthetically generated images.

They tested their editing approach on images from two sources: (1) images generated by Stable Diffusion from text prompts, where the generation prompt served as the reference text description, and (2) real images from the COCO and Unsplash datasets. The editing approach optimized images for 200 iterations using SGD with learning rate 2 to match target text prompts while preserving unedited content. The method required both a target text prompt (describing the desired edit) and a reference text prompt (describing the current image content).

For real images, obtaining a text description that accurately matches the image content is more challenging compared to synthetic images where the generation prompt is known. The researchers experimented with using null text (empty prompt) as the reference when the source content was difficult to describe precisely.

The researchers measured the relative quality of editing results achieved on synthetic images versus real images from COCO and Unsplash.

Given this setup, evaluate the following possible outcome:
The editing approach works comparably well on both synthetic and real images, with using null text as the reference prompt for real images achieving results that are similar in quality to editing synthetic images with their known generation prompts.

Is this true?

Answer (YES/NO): NO